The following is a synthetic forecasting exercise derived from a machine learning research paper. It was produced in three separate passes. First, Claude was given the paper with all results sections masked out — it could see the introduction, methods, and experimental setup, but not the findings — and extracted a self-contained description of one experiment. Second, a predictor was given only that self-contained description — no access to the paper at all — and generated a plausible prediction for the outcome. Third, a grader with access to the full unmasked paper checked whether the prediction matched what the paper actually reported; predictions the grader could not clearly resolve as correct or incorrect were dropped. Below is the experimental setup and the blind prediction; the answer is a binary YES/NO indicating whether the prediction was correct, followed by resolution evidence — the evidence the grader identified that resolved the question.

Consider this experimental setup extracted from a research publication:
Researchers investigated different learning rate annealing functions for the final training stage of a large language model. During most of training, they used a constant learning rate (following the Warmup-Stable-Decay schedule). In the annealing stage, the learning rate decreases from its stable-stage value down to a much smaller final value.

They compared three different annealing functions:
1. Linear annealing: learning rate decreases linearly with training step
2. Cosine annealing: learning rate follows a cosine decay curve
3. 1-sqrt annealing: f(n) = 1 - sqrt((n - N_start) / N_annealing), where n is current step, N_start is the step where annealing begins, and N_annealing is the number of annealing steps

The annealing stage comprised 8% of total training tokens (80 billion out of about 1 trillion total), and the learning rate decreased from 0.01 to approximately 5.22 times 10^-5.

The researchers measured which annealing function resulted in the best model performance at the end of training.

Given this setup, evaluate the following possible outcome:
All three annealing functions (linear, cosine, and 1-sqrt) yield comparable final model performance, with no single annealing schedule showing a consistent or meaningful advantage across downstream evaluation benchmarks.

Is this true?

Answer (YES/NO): NO